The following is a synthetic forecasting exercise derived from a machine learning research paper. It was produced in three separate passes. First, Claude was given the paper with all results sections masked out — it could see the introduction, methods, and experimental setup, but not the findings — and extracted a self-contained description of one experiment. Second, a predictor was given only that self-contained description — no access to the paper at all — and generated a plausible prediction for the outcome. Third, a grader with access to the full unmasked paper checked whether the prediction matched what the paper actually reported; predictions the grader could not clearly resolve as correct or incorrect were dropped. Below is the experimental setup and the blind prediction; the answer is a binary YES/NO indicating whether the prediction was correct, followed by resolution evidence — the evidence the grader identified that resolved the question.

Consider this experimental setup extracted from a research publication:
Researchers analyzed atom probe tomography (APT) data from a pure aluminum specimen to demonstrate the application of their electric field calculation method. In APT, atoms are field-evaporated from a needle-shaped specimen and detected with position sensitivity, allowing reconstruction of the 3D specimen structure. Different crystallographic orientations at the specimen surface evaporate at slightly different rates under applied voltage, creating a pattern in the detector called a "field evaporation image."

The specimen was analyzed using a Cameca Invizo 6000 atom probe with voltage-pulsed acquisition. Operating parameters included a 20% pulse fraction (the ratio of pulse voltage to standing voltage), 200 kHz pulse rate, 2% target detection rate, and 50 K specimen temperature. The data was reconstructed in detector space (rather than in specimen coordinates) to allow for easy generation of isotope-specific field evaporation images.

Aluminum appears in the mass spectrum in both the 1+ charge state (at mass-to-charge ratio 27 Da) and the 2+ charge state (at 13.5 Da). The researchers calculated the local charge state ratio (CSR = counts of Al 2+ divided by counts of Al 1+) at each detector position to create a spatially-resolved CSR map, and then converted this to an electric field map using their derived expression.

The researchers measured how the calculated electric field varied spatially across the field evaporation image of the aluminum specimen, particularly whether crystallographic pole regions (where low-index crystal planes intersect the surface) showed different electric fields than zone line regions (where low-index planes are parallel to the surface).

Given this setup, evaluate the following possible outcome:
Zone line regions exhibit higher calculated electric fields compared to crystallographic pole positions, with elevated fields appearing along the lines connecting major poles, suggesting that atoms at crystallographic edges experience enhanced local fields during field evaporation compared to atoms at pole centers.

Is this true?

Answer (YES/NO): NO